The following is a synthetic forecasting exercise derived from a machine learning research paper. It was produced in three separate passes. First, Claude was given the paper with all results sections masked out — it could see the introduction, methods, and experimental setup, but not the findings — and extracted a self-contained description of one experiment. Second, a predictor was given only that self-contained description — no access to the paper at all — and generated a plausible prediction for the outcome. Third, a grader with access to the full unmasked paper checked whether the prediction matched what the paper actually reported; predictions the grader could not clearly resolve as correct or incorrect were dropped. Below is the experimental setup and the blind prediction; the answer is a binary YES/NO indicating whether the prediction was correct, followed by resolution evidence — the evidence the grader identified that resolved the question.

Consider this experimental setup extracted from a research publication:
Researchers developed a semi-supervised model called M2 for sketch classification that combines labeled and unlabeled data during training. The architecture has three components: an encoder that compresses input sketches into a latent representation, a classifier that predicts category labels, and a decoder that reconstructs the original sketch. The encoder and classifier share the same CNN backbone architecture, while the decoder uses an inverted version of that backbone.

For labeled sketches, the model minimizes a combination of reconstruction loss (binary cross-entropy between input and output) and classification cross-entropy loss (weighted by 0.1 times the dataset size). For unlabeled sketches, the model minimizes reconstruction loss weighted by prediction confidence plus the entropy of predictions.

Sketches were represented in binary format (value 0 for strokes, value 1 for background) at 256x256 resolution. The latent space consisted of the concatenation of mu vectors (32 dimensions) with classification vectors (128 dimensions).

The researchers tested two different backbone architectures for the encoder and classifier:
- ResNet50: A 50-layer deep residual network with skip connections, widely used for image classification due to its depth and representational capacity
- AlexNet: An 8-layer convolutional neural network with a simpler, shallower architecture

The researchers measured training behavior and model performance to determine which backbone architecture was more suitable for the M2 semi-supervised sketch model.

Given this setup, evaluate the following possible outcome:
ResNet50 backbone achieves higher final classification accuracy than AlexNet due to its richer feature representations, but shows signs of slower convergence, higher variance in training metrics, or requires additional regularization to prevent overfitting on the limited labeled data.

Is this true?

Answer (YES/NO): NO